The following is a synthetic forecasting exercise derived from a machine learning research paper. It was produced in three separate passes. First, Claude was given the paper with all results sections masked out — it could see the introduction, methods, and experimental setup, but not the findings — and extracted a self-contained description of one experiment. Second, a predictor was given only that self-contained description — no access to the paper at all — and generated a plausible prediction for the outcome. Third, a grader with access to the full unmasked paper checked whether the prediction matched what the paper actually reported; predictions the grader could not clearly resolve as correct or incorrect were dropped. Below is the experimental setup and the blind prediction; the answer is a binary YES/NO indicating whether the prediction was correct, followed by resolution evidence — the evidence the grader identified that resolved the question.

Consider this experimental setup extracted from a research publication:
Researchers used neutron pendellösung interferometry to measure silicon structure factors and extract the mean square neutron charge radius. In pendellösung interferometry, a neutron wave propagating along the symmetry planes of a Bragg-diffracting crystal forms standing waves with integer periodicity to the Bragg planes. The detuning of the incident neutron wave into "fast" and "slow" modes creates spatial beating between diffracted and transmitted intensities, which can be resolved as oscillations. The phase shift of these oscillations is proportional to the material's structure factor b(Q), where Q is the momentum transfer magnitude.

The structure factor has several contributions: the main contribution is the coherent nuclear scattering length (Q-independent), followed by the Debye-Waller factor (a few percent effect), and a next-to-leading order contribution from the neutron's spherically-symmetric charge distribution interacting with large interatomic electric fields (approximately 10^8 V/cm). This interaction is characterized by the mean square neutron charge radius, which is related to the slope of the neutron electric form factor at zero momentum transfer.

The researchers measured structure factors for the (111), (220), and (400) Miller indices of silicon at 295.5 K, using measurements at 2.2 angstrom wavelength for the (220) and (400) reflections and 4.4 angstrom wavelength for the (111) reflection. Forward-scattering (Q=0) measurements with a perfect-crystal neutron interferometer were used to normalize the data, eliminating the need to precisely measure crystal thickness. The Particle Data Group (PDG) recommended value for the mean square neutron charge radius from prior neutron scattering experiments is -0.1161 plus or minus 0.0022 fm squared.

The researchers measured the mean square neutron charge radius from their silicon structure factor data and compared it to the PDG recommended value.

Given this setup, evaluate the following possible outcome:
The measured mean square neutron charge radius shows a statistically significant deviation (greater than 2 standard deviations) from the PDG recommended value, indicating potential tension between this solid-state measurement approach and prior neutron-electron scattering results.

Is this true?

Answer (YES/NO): NO